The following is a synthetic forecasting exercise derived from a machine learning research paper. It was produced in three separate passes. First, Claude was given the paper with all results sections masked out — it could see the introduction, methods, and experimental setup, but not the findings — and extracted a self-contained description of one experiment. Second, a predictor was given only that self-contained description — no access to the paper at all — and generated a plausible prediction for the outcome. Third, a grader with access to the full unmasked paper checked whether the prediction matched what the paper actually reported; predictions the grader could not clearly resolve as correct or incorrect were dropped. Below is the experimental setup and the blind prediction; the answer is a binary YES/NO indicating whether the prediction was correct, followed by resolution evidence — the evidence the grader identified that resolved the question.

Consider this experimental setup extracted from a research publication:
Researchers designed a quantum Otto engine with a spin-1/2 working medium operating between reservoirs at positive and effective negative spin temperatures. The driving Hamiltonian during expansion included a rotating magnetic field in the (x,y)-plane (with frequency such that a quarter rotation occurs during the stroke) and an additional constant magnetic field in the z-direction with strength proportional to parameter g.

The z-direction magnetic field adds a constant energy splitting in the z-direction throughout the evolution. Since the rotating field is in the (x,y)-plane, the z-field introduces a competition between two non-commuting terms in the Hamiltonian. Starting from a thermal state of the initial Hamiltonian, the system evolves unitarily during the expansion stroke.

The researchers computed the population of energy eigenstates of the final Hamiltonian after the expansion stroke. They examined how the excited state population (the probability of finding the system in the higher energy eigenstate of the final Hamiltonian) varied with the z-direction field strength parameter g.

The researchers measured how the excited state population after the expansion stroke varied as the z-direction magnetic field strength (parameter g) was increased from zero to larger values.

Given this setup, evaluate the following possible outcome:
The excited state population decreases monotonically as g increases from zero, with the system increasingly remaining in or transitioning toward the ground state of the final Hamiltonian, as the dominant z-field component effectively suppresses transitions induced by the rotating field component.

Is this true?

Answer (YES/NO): NO